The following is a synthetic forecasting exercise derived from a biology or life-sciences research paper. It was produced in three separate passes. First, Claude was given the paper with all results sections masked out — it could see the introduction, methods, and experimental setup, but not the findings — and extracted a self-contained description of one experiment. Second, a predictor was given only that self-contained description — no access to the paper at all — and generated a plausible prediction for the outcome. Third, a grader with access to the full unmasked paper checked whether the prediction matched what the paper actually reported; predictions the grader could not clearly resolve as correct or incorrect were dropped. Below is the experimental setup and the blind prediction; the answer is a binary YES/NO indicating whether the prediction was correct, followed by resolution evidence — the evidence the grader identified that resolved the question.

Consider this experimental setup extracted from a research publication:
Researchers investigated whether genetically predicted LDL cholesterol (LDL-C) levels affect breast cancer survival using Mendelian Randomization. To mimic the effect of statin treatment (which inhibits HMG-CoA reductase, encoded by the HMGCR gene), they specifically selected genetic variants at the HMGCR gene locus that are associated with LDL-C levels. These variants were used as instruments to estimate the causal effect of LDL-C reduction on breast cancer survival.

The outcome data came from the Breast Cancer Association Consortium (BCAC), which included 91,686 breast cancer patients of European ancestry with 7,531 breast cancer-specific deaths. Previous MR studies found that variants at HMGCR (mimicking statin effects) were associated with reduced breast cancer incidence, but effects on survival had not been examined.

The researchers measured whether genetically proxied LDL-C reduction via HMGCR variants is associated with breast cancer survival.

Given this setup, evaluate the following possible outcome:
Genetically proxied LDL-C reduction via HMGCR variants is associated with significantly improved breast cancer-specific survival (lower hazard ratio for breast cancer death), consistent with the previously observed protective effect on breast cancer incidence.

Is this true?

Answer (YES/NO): NO